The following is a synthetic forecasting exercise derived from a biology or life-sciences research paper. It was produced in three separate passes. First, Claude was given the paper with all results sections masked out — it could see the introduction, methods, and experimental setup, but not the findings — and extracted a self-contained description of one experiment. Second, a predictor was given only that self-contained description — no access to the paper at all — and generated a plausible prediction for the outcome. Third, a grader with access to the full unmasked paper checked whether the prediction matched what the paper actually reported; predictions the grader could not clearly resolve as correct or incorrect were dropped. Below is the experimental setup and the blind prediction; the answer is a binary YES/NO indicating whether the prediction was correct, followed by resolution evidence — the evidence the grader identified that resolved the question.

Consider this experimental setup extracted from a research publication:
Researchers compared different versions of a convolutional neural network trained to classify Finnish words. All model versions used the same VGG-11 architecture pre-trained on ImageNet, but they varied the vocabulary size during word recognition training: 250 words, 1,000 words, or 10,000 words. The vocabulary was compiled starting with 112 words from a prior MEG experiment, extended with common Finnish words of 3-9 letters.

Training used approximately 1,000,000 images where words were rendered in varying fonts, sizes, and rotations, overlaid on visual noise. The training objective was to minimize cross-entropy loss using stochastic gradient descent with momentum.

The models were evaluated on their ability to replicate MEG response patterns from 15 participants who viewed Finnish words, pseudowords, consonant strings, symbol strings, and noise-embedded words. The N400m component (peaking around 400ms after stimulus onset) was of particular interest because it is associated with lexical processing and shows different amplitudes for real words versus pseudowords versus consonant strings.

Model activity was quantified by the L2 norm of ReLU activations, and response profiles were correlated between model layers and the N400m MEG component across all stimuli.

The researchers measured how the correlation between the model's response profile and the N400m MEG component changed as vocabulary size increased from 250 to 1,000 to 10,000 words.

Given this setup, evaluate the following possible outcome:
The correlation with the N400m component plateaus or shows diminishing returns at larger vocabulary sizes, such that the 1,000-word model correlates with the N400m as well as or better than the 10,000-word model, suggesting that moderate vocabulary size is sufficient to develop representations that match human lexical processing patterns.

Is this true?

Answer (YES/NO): NO